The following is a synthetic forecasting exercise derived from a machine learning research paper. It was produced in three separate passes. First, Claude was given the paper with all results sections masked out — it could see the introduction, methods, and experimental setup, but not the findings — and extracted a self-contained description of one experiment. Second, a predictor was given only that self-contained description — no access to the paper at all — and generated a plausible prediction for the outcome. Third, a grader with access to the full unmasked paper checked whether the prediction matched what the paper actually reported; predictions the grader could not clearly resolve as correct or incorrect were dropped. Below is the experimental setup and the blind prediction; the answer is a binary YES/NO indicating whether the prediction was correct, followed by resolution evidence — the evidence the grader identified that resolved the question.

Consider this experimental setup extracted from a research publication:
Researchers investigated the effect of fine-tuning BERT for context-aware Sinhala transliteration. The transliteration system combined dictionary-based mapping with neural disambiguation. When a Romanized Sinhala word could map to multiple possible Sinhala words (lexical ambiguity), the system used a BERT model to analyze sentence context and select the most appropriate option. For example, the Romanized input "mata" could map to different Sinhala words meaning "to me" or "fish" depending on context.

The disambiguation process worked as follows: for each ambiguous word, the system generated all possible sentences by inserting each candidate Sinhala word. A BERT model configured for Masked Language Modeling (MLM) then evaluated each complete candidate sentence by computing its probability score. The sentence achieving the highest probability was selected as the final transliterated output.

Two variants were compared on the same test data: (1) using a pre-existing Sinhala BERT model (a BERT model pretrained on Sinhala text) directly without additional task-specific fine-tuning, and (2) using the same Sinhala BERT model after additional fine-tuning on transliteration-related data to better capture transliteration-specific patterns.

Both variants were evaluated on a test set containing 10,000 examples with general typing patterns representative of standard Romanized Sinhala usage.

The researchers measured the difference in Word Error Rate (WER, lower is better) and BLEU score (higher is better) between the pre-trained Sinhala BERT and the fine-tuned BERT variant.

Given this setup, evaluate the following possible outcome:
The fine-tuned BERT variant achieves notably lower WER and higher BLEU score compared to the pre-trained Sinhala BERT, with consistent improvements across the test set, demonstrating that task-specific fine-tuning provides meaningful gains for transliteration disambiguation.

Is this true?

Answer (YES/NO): NO